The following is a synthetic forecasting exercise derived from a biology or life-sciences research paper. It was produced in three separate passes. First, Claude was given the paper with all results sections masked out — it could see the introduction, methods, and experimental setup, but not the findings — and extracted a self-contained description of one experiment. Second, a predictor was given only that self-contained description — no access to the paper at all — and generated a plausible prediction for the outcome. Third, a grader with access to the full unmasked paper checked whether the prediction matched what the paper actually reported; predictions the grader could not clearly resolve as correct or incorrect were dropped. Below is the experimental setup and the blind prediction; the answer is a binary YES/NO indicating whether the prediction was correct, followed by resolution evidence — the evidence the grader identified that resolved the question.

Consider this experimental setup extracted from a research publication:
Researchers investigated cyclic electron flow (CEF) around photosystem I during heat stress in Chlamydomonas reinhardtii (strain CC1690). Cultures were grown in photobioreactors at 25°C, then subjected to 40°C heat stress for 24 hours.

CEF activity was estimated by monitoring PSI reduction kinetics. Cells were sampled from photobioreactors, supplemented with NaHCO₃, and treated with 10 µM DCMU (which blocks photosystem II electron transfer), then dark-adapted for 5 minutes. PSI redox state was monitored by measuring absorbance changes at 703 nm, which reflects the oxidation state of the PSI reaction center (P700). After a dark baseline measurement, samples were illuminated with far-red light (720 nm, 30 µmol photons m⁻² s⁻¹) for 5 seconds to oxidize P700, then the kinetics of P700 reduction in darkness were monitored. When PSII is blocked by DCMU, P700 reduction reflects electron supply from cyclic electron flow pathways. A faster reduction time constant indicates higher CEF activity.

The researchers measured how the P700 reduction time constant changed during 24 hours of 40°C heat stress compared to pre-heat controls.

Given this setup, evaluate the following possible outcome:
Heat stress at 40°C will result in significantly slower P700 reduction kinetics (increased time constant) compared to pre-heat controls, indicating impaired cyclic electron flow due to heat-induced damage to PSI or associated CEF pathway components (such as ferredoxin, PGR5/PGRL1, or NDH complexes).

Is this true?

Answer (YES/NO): NO